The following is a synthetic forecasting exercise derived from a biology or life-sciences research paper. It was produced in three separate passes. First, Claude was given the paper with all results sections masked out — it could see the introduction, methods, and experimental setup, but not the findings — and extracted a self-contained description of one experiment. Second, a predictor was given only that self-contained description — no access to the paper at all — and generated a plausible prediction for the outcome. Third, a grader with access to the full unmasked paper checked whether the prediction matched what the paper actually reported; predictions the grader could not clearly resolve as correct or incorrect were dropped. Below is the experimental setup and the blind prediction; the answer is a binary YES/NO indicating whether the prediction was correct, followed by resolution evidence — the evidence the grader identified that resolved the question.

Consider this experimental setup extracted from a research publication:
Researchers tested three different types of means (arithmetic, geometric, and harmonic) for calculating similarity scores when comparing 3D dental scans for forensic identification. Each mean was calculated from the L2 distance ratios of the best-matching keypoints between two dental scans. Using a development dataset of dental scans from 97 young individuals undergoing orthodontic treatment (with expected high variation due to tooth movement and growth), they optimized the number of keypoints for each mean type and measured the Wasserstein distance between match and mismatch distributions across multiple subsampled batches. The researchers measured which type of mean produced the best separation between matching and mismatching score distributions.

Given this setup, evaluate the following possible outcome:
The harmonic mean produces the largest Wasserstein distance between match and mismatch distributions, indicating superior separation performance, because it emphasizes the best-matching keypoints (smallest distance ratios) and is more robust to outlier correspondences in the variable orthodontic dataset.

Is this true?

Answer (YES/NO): NO